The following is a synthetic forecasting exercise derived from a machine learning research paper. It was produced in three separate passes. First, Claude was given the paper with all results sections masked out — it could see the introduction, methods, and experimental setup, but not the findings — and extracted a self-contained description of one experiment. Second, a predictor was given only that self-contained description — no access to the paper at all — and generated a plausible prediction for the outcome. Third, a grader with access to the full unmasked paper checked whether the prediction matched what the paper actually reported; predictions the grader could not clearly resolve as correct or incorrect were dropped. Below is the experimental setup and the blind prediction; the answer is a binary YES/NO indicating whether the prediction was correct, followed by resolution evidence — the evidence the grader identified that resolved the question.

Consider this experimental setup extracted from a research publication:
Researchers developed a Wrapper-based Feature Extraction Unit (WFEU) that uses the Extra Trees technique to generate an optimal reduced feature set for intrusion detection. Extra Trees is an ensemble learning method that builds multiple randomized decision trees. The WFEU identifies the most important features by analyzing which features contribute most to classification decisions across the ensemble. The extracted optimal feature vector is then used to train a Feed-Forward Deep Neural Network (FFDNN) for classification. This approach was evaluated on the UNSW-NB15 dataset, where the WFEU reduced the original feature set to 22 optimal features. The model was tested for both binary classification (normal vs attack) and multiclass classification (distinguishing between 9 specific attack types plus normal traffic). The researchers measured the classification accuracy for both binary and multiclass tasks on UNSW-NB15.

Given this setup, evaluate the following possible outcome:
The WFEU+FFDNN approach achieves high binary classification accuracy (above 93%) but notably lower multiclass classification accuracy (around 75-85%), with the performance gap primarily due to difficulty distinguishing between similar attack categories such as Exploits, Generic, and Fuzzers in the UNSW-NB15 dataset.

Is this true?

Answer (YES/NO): NO